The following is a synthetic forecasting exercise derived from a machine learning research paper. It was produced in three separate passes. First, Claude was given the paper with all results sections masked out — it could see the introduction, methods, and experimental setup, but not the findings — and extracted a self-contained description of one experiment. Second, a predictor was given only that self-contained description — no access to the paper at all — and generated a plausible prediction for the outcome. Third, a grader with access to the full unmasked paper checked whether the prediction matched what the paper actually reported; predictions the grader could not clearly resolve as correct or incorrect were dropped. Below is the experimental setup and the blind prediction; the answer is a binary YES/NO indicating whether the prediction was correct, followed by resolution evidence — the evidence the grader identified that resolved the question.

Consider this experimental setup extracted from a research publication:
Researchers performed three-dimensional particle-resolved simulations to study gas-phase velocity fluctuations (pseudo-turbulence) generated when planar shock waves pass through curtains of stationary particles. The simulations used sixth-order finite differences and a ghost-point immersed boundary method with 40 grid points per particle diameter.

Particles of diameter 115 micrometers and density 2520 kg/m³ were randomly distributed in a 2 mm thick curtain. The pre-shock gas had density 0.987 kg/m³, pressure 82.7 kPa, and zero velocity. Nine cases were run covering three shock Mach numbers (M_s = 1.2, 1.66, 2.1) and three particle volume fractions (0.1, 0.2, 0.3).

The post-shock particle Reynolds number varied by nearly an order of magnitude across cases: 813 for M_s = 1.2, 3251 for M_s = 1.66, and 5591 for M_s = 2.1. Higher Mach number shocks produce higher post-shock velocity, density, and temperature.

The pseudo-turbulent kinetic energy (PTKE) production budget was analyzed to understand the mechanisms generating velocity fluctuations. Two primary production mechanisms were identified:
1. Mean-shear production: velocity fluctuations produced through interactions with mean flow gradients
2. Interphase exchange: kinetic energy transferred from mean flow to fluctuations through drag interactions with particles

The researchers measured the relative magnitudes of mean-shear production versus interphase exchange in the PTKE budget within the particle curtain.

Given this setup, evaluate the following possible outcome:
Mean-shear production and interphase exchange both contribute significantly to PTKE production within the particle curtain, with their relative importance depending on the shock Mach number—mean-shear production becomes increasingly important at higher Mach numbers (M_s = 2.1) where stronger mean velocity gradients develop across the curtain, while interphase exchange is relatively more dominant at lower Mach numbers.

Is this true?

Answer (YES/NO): NO